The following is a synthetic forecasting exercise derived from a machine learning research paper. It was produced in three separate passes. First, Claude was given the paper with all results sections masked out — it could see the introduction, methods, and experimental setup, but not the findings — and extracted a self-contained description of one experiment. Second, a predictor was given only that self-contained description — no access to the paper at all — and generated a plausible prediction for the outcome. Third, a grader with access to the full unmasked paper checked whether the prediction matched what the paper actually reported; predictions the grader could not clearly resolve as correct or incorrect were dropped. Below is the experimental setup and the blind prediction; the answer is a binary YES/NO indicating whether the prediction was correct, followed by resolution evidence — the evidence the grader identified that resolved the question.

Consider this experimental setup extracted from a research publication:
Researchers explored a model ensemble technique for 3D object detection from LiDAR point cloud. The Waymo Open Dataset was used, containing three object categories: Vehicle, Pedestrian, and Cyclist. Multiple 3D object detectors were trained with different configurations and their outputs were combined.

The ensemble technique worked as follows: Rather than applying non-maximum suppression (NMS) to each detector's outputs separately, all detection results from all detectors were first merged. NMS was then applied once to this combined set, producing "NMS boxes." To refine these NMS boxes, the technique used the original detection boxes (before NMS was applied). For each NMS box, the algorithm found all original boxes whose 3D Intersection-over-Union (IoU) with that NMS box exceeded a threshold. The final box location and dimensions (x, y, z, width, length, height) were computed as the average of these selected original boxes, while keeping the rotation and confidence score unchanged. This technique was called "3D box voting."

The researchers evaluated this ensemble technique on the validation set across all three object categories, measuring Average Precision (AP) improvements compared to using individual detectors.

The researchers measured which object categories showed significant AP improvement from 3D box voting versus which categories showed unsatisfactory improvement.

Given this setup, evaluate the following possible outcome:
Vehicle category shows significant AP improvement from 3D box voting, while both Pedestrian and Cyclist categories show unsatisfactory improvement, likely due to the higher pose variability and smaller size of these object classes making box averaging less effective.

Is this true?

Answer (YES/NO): NO